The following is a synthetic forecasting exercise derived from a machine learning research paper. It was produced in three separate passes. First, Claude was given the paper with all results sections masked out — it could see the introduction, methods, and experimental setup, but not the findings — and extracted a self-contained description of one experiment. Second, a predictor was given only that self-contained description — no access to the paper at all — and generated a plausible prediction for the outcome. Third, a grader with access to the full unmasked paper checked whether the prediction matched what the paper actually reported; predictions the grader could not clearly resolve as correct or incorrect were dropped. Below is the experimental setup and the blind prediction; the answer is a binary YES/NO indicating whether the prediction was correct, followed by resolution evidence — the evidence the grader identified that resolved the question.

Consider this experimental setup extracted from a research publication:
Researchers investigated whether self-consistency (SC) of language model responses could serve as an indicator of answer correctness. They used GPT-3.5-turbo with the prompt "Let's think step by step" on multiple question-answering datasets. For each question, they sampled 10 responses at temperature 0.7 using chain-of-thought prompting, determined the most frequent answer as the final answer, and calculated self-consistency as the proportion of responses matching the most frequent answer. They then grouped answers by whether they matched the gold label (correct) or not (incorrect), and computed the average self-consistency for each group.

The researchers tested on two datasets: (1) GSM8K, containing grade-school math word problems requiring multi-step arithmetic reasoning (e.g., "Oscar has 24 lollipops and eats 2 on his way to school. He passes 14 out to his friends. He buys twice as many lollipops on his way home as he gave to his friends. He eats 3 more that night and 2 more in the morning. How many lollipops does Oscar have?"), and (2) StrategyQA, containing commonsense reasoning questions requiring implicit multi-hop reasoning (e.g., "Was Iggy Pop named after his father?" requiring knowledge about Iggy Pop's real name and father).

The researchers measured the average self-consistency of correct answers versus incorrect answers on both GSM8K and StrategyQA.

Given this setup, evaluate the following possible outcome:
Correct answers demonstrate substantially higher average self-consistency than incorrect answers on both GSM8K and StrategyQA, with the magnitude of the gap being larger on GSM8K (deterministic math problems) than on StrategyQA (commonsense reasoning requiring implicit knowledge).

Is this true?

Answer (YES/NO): NO